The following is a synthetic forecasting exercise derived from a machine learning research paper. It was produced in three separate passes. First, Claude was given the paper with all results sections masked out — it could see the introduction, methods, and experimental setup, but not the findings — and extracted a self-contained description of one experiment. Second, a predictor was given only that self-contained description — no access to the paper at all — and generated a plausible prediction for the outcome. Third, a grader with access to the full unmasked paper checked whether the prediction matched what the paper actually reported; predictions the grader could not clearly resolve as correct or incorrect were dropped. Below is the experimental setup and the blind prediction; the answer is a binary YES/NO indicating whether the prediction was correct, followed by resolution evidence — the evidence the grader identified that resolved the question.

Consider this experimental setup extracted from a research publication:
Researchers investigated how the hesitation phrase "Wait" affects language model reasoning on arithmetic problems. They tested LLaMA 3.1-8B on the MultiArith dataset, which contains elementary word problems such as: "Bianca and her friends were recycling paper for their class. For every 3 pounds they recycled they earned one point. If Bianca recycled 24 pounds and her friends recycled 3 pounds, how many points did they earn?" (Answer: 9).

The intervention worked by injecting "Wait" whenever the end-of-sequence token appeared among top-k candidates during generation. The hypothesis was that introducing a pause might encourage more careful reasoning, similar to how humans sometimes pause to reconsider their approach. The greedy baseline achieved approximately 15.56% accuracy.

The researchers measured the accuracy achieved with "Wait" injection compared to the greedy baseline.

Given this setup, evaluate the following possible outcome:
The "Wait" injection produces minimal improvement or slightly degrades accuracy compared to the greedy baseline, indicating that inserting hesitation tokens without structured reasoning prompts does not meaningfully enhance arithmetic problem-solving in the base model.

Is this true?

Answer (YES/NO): YES